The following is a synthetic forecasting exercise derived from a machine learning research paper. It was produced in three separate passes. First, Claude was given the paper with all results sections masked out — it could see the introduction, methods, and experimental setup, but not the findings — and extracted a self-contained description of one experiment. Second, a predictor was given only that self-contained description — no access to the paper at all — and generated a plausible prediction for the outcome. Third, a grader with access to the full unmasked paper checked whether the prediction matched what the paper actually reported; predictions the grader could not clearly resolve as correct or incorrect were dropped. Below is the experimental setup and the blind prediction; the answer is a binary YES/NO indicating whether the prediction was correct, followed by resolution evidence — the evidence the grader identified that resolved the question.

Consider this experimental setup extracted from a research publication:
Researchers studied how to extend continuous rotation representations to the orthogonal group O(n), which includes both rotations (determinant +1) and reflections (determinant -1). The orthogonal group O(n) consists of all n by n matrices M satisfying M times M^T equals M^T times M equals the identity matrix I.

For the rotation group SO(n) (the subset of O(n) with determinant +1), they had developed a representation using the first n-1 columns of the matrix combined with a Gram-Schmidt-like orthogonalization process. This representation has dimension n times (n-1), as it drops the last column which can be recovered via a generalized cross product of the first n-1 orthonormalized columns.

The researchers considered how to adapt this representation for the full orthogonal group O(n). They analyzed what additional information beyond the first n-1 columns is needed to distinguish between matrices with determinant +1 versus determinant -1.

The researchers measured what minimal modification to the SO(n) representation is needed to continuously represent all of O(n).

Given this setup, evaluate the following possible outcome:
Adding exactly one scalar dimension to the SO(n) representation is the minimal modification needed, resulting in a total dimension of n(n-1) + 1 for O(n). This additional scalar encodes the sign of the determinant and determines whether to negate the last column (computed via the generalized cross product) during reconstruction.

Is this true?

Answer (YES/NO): YES